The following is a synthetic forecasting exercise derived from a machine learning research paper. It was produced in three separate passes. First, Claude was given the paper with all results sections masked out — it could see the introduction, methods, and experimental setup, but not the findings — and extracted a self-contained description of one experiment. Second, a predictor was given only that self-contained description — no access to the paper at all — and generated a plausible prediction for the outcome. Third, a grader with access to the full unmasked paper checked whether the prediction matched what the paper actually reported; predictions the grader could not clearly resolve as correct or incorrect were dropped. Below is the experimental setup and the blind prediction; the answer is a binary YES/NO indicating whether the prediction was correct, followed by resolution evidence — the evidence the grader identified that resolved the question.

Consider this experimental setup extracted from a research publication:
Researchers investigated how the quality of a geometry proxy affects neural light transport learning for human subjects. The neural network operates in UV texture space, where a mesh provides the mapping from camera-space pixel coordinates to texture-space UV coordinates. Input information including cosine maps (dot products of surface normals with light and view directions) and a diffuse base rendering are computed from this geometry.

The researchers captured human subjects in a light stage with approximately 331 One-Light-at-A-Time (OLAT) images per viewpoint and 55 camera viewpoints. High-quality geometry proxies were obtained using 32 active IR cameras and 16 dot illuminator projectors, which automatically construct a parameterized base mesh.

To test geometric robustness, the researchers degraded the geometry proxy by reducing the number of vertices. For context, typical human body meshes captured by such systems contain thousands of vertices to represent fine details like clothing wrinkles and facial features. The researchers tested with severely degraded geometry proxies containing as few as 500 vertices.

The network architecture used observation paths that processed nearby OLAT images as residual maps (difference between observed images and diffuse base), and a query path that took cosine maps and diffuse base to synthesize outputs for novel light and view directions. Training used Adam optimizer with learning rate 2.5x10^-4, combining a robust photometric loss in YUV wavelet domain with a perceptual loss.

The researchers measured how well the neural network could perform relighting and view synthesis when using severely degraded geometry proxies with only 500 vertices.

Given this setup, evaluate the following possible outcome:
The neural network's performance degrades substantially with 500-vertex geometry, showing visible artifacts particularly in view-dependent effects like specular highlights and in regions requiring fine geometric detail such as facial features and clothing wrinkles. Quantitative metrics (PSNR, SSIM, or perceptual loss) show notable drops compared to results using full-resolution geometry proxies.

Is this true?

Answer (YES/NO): NO